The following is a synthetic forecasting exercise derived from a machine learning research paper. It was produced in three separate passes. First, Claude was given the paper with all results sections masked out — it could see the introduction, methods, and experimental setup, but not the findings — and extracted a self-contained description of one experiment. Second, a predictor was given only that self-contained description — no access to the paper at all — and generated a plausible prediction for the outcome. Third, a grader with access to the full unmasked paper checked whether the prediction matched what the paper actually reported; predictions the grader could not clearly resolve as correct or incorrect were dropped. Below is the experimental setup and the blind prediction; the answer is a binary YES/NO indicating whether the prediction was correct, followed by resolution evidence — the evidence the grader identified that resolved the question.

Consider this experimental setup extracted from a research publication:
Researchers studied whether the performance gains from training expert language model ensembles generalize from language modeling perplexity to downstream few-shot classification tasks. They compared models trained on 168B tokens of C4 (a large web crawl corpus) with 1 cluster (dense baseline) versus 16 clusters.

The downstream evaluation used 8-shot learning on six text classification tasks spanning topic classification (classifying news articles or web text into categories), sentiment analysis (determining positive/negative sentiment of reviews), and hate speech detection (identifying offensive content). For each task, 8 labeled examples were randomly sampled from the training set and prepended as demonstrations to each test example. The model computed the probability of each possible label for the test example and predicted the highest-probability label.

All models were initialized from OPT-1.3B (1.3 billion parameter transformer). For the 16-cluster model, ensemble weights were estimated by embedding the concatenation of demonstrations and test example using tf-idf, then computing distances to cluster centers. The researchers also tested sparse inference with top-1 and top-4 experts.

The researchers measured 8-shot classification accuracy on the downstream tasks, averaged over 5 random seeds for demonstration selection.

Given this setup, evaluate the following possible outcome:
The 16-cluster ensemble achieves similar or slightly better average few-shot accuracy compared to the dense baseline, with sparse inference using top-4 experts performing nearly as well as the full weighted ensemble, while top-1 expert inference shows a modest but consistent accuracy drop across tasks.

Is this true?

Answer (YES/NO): NO